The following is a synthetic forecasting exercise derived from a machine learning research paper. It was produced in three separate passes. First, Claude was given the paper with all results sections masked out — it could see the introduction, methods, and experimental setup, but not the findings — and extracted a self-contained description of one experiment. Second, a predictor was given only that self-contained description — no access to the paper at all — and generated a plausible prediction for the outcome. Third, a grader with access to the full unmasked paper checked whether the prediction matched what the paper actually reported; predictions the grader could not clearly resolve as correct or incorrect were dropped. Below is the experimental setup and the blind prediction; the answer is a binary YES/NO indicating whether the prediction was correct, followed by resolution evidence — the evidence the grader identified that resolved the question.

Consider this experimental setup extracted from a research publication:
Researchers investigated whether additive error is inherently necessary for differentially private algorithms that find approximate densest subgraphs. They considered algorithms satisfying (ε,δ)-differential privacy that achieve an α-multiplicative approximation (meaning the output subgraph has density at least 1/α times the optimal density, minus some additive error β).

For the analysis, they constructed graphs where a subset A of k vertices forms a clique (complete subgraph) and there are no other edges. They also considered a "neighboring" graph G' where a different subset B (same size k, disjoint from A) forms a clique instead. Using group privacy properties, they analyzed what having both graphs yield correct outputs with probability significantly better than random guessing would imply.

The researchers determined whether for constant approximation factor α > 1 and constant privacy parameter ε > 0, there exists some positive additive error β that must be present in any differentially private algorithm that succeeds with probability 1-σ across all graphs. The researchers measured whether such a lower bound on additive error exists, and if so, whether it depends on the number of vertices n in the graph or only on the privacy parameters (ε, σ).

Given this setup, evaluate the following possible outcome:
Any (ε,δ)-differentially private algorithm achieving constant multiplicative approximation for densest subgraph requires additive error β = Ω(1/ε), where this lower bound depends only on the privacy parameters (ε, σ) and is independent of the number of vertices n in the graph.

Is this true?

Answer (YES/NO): NO